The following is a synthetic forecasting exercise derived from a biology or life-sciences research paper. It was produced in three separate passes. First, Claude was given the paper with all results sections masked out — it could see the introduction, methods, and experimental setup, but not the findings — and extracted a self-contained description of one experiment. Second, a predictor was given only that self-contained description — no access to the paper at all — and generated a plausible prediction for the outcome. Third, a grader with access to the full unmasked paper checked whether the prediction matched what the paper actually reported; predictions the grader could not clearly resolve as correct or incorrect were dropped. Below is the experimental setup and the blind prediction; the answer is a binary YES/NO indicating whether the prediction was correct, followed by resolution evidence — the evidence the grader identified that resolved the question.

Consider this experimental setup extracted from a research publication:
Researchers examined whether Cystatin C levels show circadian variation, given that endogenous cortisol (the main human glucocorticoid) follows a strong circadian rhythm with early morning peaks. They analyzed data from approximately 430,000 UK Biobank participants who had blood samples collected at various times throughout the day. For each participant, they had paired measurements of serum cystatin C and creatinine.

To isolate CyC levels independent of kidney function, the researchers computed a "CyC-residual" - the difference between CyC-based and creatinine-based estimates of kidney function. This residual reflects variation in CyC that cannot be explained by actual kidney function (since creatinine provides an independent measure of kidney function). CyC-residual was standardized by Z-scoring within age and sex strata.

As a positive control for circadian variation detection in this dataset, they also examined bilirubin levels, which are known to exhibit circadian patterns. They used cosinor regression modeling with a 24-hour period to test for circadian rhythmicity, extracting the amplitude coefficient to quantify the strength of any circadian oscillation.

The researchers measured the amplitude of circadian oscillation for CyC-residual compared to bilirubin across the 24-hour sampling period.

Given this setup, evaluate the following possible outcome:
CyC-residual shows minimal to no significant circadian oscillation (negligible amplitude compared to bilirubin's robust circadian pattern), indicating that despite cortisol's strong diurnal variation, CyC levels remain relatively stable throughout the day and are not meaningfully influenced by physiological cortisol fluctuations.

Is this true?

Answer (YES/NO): YES